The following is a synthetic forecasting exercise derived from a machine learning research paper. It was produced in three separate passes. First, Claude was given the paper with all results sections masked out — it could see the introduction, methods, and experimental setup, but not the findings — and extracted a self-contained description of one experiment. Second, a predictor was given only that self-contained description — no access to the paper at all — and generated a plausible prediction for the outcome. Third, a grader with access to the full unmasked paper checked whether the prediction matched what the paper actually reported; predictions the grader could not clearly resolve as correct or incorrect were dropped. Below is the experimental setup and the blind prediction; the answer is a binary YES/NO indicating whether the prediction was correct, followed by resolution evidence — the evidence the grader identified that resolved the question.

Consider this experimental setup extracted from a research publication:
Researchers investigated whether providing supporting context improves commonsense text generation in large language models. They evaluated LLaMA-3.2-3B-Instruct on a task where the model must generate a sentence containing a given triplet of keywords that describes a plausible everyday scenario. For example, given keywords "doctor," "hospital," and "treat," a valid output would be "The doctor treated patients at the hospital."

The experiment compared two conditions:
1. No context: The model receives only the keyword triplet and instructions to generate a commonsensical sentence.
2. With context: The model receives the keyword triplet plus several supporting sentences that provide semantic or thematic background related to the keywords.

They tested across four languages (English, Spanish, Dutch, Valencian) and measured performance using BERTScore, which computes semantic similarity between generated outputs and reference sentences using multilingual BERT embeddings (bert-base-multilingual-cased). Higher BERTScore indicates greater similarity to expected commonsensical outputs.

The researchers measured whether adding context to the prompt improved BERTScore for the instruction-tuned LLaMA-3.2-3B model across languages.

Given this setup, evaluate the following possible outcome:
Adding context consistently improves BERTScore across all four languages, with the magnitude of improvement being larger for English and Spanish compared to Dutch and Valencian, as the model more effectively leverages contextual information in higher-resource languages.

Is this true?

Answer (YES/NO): NO